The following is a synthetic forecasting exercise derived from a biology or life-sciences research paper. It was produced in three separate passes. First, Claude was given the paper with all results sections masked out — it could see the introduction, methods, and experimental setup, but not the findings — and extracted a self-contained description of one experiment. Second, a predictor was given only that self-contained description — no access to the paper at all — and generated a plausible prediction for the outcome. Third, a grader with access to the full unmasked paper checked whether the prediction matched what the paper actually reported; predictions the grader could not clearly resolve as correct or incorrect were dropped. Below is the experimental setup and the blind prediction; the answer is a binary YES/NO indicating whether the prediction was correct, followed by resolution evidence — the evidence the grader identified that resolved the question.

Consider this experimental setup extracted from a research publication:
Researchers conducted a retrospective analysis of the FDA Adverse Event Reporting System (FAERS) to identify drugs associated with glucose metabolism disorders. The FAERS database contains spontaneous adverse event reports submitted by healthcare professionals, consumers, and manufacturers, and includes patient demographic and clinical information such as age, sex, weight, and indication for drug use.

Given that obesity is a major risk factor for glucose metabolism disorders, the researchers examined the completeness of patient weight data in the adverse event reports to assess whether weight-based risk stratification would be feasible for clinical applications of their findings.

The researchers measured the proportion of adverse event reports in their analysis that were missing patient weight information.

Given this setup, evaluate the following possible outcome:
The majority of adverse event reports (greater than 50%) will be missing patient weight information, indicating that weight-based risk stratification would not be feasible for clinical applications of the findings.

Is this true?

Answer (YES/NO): YES